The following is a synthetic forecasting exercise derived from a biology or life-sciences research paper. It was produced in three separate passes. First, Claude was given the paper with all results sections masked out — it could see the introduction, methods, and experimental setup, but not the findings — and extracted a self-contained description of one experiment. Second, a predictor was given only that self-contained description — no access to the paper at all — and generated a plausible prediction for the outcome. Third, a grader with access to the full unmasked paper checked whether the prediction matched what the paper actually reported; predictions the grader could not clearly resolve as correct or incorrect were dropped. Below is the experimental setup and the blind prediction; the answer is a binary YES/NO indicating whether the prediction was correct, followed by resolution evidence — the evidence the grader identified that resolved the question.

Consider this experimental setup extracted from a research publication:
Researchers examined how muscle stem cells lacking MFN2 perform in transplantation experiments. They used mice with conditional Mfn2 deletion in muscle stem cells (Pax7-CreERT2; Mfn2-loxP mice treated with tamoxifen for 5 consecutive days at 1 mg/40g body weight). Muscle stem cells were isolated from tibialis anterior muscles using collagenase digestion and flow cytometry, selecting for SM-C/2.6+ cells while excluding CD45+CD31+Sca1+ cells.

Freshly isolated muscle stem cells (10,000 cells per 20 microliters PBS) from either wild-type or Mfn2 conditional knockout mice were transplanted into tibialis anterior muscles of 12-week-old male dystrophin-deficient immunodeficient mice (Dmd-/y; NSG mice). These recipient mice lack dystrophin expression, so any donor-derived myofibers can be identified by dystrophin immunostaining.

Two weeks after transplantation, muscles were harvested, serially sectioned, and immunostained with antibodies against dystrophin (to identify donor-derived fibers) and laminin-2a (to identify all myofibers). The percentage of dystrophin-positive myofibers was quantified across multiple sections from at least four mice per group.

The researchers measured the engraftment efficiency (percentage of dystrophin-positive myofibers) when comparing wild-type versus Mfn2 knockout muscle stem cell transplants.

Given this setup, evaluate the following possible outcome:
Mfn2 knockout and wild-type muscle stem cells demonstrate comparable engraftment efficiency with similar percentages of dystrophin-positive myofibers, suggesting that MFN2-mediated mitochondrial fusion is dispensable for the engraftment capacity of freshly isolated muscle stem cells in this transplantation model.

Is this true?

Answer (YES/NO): NO